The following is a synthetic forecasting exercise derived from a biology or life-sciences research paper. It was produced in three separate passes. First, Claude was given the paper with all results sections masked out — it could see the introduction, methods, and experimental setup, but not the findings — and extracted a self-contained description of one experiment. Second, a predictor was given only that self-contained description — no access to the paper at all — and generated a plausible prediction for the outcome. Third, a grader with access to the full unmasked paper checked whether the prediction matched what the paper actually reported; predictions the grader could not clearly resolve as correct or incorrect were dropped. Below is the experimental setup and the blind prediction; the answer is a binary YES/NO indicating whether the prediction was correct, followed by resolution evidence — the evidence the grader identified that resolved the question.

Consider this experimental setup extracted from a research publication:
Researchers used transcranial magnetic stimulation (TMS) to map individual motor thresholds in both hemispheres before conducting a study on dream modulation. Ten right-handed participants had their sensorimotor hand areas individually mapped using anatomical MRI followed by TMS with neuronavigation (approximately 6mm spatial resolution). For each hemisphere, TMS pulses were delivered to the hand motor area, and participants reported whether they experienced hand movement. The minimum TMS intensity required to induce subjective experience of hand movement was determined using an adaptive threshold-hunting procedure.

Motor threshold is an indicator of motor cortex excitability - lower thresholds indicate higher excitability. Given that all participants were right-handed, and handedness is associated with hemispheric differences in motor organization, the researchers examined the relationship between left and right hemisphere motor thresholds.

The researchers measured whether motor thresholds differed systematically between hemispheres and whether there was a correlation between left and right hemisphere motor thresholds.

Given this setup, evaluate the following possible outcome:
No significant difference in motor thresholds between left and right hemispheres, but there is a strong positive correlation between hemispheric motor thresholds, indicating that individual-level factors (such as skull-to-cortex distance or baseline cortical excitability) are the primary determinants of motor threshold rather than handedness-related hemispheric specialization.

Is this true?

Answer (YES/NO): YES